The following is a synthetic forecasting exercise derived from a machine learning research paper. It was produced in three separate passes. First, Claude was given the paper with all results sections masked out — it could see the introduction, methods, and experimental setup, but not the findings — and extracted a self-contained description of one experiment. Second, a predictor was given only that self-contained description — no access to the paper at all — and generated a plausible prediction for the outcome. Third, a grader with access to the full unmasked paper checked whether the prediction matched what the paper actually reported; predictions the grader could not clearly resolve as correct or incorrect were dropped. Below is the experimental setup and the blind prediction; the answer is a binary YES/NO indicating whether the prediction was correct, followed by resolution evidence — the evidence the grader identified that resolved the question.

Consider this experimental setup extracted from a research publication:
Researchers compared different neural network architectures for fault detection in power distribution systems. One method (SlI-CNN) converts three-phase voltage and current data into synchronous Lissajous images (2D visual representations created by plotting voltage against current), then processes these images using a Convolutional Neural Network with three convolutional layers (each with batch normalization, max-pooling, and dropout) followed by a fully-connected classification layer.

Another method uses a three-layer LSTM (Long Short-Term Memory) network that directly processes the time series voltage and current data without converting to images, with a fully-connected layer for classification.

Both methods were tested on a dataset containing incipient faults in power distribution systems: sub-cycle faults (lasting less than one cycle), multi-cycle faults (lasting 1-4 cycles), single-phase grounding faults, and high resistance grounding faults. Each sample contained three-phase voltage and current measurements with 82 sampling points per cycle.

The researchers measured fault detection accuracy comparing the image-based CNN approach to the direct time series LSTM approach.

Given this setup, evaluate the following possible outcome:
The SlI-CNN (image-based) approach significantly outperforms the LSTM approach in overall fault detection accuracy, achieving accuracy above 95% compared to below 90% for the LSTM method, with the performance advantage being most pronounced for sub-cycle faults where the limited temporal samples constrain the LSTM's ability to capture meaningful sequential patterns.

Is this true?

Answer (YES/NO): NO